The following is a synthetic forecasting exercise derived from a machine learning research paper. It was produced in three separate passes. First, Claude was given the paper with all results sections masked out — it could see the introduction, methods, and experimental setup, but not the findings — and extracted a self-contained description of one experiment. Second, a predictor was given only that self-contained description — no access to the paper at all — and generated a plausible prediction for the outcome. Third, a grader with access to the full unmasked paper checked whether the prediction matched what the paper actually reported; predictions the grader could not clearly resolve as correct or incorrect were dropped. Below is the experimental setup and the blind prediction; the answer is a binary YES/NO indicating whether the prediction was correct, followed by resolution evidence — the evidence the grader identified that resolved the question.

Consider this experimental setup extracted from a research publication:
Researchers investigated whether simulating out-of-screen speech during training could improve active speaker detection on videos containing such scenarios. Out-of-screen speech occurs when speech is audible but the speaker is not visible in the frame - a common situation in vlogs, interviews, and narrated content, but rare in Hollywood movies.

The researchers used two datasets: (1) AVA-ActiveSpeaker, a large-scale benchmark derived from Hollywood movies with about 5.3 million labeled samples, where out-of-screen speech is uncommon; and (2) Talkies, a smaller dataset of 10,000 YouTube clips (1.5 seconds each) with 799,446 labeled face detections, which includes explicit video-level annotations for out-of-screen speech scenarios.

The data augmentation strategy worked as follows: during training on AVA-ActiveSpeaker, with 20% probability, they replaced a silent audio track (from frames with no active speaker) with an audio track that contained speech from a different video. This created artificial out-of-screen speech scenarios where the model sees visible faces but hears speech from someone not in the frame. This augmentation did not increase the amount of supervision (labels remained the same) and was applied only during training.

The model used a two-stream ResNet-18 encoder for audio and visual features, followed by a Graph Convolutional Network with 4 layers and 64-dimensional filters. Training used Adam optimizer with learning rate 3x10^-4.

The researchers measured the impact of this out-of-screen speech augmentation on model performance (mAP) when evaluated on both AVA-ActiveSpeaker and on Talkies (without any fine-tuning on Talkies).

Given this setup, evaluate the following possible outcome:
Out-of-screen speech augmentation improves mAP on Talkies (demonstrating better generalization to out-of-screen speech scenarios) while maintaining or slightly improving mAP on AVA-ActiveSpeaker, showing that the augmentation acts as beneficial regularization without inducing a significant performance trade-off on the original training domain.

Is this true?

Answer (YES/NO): YES